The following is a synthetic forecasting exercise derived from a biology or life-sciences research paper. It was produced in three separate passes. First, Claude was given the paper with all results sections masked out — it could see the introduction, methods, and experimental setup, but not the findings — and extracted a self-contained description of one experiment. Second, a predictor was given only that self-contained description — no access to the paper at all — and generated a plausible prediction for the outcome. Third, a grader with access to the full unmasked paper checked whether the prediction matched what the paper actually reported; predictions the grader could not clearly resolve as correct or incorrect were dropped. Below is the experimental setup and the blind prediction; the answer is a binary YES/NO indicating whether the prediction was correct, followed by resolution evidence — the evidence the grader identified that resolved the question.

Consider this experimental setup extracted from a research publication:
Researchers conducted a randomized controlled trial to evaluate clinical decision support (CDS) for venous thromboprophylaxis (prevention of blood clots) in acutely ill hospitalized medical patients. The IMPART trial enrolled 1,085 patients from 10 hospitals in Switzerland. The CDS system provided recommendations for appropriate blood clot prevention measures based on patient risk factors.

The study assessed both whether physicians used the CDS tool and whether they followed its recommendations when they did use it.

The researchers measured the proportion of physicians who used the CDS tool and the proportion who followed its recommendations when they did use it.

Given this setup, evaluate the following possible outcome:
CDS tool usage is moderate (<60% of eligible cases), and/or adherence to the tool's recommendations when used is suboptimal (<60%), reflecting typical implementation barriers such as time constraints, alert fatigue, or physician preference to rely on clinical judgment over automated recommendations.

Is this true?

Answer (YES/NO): YES